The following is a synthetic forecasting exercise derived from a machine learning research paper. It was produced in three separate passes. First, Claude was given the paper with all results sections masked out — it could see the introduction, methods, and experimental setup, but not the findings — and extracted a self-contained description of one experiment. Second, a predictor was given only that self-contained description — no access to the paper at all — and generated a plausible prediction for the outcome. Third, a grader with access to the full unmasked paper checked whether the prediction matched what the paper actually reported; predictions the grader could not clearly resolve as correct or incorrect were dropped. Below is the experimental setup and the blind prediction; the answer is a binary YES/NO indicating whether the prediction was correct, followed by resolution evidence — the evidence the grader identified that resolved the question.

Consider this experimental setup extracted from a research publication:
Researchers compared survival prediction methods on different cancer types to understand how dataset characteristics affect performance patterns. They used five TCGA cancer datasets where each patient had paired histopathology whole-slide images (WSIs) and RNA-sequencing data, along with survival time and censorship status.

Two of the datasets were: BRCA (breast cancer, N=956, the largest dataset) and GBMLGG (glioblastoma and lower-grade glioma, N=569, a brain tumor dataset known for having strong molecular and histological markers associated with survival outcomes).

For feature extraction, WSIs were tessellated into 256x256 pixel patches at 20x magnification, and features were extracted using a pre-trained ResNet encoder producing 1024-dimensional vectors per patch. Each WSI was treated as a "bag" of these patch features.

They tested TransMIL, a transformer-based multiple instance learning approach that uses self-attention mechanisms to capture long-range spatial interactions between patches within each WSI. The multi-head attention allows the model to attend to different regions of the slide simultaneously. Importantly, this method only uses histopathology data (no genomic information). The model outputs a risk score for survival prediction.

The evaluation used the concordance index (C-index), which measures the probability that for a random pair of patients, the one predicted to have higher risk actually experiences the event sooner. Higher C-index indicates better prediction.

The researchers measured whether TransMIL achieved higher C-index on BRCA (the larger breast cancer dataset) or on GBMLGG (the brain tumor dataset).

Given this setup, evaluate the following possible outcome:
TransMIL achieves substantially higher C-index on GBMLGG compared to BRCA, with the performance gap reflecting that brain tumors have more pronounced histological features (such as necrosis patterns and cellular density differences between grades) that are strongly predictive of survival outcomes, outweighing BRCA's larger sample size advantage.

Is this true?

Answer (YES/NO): YES